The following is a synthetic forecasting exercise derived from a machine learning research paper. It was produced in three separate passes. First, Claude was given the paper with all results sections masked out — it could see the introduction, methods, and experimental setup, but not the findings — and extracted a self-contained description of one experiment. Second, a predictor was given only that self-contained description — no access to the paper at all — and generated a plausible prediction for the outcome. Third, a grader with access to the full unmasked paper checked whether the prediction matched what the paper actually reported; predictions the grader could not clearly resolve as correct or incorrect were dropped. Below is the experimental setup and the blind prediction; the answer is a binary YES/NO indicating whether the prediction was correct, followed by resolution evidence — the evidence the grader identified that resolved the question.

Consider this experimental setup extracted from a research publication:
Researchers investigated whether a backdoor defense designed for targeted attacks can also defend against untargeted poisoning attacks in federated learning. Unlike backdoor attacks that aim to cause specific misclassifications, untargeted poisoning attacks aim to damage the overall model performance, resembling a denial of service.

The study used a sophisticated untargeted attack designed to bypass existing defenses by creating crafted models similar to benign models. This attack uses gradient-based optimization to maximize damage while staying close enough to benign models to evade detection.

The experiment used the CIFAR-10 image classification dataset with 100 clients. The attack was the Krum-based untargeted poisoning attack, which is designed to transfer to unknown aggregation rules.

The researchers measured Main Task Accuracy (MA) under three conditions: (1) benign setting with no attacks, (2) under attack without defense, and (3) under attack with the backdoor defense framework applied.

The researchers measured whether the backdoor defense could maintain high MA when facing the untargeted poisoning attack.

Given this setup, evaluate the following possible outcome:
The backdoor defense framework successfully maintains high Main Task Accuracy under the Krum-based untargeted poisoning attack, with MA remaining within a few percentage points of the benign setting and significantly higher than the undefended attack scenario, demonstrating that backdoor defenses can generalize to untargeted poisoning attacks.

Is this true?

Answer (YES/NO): YES